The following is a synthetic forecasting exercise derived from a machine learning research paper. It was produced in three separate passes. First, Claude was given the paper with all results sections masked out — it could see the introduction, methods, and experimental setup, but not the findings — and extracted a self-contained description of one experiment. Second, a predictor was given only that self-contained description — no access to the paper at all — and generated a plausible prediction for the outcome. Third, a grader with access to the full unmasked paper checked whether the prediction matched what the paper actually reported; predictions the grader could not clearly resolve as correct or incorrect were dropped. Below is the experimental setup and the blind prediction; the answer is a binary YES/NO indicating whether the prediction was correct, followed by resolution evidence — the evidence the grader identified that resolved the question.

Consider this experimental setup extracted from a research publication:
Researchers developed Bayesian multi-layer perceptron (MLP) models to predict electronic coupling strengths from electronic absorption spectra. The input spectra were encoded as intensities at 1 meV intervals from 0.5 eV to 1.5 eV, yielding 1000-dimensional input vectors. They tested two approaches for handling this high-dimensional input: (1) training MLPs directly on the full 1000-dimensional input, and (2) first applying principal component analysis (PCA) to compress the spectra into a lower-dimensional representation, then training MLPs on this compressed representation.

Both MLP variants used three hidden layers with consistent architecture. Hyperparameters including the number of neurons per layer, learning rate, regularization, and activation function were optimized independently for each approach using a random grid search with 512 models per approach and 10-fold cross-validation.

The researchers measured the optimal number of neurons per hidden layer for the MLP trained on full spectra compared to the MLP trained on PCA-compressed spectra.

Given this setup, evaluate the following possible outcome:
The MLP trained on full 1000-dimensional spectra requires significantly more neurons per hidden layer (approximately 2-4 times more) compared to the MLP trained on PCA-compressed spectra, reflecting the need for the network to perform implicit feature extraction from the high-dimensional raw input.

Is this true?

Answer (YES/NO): YES